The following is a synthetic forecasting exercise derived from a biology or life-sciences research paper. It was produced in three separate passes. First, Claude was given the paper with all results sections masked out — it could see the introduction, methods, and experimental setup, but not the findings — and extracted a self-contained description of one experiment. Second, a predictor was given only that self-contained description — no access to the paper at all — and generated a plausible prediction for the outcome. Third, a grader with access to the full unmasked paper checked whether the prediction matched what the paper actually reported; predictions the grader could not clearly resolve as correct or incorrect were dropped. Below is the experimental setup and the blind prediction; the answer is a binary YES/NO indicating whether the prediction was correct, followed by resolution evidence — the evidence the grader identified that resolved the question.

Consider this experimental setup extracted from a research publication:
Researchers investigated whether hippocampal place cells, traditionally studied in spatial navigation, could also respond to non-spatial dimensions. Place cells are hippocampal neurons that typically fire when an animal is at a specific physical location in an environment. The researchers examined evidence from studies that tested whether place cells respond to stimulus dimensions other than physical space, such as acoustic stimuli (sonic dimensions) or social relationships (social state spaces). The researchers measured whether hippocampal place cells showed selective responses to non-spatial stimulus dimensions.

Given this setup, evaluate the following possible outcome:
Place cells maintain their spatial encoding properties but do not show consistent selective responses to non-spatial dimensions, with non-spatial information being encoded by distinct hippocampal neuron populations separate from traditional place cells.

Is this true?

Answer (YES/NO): NO